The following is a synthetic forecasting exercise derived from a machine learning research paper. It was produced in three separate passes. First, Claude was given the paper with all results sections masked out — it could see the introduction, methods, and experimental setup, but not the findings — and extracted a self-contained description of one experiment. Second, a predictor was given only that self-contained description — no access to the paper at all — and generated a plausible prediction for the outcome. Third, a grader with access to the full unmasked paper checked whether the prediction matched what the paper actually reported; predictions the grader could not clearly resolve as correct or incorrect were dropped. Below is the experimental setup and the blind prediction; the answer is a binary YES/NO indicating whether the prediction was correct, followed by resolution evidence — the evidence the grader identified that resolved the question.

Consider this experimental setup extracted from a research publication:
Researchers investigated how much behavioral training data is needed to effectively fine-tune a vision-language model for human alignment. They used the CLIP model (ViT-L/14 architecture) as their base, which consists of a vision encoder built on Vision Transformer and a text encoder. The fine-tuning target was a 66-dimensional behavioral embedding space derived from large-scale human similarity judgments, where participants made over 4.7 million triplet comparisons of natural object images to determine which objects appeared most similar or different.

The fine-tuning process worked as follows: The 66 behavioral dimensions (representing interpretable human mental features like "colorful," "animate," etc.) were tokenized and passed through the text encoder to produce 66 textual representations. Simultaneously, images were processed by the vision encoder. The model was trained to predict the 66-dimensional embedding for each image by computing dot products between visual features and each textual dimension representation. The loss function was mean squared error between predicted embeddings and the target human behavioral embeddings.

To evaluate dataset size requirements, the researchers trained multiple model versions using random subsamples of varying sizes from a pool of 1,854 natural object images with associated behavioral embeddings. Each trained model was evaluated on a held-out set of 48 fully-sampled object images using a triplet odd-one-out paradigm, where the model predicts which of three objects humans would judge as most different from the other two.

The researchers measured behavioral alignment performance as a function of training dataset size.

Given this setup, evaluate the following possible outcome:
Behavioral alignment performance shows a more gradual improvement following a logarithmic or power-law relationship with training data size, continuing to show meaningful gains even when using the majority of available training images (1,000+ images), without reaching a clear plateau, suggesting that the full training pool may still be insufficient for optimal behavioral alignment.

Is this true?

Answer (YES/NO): NO